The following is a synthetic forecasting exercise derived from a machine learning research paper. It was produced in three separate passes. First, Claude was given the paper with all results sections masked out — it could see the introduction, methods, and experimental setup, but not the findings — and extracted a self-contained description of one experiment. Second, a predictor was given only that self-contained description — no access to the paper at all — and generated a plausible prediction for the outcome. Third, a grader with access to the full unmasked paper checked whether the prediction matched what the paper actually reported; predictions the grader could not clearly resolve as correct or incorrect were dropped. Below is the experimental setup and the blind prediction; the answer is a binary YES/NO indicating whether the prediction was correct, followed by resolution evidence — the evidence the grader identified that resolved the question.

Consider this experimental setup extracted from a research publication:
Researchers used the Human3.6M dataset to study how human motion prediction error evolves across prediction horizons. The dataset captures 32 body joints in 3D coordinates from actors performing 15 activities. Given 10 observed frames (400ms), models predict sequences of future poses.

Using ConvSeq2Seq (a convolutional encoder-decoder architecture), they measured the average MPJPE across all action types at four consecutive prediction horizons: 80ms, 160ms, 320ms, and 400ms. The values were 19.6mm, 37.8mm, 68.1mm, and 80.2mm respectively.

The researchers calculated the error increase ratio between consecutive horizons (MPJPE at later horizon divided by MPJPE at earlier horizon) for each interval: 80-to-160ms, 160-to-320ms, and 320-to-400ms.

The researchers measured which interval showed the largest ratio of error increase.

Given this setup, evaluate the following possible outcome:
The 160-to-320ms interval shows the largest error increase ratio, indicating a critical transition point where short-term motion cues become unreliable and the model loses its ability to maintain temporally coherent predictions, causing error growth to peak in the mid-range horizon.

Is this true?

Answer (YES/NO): NO